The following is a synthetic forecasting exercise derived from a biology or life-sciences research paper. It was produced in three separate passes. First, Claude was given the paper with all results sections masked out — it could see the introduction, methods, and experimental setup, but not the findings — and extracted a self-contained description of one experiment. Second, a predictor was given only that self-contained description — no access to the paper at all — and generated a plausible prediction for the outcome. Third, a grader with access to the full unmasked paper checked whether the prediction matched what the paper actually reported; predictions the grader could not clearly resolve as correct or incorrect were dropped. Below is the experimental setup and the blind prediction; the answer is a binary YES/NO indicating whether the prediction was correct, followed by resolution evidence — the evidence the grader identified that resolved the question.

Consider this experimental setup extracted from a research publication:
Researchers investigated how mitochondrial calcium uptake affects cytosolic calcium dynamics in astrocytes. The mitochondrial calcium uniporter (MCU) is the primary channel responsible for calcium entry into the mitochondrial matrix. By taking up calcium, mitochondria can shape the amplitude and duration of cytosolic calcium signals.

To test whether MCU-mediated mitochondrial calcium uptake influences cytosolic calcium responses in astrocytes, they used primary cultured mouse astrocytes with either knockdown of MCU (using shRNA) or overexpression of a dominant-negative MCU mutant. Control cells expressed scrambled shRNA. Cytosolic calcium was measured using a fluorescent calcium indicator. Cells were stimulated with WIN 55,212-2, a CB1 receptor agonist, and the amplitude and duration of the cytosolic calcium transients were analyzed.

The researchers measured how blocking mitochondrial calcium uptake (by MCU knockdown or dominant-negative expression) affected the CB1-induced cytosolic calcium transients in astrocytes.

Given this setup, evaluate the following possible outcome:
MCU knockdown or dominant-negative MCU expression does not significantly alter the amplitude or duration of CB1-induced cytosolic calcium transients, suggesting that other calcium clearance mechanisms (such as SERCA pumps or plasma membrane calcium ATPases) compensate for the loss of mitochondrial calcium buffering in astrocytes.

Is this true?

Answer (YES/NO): YES